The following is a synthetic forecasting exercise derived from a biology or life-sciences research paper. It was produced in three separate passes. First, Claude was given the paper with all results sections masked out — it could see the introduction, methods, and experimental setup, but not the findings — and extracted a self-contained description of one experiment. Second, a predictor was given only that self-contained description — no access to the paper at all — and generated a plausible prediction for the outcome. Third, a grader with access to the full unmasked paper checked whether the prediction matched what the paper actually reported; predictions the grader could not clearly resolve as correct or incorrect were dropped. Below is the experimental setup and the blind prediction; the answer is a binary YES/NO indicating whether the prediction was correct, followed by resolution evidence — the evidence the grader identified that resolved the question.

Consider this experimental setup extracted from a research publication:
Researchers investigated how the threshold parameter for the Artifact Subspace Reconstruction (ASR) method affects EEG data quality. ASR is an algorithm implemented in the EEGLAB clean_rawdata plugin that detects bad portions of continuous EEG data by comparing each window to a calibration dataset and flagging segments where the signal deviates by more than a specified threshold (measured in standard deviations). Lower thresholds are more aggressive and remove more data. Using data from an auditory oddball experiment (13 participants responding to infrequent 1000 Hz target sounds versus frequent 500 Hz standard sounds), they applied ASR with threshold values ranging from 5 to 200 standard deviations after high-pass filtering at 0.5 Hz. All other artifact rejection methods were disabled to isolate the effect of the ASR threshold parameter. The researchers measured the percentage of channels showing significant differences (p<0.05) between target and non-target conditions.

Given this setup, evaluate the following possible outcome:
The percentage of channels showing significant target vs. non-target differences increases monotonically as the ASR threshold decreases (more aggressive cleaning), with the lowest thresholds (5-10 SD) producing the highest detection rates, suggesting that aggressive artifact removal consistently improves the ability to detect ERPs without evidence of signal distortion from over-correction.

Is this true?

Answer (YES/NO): NO